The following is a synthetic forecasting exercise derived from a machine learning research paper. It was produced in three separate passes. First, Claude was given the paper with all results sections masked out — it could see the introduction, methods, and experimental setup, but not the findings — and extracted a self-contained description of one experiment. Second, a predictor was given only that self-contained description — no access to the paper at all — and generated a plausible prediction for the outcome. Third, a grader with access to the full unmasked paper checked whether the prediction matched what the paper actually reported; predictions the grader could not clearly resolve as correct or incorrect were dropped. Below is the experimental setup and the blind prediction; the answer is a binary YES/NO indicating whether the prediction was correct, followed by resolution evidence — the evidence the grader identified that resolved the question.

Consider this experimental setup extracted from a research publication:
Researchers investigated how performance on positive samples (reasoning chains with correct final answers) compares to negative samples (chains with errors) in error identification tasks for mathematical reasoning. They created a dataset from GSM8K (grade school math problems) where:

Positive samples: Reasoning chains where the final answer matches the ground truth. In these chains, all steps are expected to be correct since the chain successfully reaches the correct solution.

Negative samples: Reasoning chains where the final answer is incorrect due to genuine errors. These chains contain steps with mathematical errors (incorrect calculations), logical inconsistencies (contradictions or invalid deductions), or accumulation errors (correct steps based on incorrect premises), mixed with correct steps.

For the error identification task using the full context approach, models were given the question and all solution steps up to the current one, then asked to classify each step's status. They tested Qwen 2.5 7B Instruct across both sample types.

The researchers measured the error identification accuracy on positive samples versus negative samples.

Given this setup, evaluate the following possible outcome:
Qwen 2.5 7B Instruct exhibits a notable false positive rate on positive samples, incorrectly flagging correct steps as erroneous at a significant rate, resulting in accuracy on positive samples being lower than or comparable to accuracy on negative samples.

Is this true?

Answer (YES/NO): NO